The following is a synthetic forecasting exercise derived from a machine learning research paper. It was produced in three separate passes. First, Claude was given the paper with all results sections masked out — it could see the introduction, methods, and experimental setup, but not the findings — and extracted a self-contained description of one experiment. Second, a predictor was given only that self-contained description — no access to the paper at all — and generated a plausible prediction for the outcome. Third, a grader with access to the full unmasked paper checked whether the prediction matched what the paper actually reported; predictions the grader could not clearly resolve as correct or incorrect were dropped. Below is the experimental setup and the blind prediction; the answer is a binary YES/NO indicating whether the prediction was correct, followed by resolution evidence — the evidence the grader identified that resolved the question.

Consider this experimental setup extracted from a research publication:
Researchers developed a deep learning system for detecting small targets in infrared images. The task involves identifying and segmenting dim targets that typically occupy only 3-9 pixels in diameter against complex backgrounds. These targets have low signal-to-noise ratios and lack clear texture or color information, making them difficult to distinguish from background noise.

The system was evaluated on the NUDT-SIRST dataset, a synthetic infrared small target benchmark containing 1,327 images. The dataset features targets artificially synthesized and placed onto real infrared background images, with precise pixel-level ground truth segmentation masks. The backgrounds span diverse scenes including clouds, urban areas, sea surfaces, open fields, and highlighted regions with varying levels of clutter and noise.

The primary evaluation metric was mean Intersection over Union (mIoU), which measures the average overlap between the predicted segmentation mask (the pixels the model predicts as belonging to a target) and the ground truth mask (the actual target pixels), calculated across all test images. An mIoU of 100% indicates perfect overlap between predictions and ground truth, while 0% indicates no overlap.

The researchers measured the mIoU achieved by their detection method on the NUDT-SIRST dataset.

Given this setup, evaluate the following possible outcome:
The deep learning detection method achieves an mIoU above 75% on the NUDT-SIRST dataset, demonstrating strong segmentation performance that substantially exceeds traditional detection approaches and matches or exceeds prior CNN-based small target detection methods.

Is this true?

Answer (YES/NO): YES